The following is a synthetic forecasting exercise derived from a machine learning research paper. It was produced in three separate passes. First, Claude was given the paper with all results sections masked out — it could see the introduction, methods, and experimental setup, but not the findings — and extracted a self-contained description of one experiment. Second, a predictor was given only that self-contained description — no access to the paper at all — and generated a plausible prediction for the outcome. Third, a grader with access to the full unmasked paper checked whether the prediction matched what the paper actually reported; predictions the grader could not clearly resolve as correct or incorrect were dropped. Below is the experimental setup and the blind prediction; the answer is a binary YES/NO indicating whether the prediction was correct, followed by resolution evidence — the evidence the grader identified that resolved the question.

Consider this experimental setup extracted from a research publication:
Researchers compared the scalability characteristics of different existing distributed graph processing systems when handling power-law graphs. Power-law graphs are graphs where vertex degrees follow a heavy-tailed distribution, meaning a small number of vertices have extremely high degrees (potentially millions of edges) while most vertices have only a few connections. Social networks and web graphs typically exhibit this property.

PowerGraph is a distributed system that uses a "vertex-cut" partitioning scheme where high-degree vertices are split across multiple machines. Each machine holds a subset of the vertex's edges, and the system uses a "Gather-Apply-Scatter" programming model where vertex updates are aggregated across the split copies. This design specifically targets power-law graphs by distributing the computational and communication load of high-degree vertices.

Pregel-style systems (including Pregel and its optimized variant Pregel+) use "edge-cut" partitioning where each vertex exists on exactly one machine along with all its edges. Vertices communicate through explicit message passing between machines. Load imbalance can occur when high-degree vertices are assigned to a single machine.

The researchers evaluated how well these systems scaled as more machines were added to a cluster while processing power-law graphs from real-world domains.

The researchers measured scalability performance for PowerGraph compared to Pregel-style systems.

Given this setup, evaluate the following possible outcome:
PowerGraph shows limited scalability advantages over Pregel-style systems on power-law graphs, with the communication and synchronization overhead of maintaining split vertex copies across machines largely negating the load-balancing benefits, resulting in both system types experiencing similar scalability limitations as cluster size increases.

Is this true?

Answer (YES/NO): NO